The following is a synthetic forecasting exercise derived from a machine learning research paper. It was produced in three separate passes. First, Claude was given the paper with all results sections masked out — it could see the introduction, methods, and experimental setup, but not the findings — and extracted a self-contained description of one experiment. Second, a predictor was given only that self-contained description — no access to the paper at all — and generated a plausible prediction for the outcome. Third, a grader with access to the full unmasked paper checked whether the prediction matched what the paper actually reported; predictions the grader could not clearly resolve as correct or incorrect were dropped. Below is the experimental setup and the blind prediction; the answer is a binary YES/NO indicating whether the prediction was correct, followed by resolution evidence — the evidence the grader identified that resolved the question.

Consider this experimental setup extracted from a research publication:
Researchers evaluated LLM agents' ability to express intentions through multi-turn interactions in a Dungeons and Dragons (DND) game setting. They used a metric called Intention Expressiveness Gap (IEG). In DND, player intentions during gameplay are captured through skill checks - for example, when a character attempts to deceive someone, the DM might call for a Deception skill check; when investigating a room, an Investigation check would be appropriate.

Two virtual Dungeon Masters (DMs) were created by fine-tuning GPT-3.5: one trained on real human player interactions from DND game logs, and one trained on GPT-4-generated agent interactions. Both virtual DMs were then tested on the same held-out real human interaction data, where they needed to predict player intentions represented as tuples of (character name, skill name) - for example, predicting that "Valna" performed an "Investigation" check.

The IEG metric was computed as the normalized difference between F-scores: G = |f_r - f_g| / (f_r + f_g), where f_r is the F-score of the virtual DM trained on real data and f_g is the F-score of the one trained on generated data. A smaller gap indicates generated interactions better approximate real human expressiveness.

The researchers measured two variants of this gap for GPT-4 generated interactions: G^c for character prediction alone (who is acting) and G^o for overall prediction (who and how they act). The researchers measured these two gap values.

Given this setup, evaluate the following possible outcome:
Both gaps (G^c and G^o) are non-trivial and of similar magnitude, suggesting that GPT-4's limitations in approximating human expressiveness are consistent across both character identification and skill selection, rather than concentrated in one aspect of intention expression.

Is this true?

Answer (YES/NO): NO